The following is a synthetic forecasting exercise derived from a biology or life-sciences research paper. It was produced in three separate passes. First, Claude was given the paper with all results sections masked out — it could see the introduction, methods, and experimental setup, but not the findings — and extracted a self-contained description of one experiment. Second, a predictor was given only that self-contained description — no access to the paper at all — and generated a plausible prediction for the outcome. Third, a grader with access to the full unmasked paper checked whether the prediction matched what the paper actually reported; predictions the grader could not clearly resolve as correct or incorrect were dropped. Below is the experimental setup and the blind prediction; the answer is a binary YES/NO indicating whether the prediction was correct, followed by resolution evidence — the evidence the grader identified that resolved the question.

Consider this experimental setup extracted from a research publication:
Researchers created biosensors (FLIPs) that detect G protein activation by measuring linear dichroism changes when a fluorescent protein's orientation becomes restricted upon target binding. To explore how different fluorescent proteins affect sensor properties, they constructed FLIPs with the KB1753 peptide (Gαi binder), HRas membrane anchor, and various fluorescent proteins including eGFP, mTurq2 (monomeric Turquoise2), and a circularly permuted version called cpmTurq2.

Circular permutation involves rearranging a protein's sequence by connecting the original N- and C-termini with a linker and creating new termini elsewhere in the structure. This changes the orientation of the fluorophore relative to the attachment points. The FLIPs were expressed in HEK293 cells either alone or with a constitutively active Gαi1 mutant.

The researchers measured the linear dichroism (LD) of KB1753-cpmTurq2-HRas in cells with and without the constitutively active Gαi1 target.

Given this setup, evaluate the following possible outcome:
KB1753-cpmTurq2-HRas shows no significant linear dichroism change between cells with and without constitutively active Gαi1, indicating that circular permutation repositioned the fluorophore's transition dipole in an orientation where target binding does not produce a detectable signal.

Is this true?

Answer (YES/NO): NO